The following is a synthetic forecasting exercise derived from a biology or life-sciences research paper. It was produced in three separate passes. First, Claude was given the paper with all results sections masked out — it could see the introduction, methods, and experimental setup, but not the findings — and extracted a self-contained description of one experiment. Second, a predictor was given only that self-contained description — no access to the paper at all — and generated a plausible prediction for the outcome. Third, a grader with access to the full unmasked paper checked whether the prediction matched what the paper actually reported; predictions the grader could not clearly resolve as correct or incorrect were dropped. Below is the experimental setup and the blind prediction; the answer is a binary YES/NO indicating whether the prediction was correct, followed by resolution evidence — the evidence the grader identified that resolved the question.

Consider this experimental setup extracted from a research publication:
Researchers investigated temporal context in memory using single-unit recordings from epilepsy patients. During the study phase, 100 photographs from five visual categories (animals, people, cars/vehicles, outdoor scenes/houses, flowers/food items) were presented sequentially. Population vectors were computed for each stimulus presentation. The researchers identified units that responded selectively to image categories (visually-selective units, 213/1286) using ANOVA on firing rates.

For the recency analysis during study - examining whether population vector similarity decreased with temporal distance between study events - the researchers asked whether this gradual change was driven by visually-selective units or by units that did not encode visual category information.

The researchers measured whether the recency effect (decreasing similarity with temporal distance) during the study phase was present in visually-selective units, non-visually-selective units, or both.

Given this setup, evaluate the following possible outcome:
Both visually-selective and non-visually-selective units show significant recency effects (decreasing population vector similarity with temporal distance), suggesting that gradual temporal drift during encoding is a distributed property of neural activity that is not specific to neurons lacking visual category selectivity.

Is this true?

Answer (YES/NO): NO